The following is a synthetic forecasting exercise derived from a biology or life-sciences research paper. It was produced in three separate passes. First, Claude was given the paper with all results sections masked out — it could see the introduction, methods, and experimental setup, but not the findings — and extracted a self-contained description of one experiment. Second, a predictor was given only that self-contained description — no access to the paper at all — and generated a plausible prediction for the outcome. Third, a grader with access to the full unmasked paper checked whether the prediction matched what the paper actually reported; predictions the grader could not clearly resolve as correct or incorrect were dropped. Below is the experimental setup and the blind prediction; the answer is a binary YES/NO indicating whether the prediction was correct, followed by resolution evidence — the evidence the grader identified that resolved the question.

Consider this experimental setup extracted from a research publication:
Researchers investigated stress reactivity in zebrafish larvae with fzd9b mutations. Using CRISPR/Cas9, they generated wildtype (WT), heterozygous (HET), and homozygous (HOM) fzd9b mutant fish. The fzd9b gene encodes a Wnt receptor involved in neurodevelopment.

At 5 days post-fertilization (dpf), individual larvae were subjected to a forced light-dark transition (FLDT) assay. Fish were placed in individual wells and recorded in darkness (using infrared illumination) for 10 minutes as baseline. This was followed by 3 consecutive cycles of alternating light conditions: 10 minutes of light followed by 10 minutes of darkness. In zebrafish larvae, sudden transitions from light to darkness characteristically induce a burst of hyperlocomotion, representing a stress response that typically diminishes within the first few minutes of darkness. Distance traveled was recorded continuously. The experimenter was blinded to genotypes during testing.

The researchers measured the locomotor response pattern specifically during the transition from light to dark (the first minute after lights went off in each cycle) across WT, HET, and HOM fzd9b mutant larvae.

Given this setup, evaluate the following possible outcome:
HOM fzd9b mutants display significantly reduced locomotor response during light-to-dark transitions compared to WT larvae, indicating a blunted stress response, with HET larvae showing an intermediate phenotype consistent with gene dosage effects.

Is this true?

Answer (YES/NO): NO